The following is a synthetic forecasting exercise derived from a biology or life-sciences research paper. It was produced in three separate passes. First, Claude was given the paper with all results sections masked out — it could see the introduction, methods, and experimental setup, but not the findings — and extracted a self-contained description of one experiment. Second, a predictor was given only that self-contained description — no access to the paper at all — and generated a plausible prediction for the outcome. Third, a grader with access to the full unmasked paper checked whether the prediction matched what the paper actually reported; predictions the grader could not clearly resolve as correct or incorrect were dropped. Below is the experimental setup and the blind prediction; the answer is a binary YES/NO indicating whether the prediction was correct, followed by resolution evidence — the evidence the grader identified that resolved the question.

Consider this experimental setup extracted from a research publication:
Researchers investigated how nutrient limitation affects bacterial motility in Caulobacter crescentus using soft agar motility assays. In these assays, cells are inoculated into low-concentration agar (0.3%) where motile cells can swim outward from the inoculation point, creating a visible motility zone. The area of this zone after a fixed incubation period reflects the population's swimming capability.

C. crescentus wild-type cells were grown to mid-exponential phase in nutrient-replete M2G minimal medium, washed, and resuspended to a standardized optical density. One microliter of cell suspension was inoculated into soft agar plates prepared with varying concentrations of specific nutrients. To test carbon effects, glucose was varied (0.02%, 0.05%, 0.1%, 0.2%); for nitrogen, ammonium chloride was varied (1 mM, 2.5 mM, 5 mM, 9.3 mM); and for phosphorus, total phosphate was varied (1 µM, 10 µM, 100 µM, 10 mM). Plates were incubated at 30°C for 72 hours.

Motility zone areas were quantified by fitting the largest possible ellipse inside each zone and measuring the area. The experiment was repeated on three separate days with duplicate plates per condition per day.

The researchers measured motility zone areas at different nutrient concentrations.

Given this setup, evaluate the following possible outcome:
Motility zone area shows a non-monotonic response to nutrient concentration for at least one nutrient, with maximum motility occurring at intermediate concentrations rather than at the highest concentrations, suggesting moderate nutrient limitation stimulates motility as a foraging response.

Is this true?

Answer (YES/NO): NO